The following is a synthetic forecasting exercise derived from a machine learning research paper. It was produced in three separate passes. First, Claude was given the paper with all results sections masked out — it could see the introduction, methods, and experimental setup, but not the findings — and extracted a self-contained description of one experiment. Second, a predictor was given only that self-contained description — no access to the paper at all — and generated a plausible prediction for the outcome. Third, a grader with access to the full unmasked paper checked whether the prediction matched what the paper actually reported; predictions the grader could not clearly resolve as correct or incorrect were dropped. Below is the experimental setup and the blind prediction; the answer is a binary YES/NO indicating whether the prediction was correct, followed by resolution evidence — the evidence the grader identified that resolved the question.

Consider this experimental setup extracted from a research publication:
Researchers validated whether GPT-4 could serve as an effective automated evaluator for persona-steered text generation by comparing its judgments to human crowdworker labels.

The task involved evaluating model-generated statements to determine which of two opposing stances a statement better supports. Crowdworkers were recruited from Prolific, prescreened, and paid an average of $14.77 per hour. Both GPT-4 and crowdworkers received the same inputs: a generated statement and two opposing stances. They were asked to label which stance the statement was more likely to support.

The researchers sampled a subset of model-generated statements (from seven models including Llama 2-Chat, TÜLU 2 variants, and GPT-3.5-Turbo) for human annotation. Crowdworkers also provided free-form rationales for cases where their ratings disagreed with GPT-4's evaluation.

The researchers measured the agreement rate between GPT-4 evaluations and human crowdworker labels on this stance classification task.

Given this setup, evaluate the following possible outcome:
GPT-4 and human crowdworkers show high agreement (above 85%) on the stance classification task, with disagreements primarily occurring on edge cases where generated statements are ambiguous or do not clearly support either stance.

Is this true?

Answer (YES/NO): YES